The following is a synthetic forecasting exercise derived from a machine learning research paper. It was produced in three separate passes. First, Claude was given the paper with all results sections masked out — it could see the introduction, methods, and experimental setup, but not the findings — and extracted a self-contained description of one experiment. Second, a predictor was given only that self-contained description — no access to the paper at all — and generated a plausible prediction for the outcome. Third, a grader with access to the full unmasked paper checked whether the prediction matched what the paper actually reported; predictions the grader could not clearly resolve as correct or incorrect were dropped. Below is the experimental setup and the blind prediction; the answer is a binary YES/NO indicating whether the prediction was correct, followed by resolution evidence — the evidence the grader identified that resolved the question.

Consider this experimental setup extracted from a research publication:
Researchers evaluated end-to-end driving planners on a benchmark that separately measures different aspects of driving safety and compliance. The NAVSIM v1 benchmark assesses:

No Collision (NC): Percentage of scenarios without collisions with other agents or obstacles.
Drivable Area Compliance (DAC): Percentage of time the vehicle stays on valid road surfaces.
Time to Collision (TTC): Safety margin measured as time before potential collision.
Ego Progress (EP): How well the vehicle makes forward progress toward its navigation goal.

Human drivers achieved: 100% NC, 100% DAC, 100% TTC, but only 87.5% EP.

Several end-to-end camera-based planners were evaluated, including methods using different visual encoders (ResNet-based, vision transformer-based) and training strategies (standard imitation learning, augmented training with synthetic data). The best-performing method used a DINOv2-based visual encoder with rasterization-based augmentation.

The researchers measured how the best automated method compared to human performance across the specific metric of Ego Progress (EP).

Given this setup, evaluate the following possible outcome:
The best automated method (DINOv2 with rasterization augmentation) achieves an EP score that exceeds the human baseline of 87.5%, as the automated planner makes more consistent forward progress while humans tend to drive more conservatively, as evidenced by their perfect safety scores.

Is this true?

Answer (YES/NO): YES